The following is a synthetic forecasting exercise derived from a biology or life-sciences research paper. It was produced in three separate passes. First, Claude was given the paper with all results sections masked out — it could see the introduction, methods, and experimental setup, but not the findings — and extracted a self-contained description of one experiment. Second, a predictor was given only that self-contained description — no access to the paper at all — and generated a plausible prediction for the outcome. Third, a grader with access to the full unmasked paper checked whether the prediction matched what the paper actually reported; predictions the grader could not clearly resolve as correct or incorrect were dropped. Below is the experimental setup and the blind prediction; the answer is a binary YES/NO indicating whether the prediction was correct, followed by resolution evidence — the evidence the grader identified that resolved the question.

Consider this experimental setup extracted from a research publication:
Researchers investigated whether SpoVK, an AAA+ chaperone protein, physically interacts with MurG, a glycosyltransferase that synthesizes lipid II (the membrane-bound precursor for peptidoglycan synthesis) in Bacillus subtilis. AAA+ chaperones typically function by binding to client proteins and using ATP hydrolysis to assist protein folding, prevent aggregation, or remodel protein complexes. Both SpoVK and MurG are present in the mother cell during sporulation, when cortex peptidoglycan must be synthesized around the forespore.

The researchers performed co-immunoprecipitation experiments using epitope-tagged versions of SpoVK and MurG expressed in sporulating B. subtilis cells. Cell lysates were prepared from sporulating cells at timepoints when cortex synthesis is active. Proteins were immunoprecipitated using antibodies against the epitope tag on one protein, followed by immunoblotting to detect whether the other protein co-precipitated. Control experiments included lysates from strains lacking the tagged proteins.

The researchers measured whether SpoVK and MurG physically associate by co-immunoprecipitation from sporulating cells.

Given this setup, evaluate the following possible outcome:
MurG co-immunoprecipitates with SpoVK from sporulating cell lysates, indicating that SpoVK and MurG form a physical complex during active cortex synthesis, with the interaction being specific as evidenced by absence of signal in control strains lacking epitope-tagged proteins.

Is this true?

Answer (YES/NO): YES